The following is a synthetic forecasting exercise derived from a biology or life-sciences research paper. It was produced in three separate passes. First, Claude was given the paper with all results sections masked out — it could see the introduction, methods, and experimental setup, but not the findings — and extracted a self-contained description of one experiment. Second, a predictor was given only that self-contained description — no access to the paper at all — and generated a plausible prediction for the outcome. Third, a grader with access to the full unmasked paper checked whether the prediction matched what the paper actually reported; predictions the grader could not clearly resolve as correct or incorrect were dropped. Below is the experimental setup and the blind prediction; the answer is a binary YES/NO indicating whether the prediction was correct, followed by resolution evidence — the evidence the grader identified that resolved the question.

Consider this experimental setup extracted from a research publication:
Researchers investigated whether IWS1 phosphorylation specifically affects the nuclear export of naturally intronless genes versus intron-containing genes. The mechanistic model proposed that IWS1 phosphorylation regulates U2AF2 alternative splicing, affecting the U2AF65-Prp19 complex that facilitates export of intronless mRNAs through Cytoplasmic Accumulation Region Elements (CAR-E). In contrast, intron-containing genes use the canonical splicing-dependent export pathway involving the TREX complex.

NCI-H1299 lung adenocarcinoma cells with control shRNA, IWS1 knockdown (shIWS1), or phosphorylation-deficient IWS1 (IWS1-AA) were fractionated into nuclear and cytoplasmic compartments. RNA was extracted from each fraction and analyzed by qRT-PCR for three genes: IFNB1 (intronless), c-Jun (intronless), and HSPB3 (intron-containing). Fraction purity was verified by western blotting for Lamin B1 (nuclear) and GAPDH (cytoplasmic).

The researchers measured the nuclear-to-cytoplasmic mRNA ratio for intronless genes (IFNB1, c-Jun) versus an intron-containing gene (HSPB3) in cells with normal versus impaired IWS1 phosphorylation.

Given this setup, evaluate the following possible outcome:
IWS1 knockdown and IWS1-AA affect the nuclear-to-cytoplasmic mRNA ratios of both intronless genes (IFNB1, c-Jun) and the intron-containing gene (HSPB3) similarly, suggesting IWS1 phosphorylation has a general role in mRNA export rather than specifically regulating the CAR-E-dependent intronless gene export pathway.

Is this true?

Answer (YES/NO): NO